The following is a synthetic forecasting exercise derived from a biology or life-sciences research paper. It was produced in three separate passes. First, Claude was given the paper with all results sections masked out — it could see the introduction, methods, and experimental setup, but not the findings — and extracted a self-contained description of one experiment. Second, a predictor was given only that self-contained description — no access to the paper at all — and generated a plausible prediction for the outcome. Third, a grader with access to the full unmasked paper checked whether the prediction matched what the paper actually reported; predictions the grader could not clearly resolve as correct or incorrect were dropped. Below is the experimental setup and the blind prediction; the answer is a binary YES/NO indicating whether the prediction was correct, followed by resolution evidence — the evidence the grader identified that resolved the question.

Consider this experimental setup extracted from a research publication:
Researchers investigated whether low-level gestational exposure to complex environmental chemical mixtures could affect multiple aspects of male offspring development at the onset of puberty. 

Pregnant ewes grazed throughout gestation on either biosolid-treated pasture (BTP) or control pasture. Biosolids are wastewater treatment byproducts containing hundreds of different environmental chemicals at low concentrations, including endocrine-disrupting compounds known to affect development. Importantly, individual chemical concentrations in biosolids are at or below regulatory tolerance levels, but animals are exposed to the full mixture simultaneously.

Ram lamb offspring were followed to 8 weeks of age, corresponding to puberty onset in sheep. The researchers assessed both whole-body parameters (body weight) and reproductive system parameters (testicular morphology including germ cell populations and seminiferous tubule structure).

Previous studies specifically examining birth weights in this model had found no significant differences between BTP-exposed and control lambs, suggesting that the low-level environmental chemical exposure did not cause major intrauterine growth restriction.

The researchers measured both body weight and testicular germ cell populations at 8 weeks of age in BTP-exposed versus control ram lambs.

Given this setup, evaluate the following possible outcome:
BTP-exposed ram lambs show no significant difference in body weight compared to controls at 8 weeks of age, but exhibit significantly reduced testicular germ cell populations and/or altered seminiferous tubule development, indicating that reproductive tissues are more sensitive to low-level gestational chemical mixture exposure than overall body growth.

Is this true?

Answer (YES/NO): NO